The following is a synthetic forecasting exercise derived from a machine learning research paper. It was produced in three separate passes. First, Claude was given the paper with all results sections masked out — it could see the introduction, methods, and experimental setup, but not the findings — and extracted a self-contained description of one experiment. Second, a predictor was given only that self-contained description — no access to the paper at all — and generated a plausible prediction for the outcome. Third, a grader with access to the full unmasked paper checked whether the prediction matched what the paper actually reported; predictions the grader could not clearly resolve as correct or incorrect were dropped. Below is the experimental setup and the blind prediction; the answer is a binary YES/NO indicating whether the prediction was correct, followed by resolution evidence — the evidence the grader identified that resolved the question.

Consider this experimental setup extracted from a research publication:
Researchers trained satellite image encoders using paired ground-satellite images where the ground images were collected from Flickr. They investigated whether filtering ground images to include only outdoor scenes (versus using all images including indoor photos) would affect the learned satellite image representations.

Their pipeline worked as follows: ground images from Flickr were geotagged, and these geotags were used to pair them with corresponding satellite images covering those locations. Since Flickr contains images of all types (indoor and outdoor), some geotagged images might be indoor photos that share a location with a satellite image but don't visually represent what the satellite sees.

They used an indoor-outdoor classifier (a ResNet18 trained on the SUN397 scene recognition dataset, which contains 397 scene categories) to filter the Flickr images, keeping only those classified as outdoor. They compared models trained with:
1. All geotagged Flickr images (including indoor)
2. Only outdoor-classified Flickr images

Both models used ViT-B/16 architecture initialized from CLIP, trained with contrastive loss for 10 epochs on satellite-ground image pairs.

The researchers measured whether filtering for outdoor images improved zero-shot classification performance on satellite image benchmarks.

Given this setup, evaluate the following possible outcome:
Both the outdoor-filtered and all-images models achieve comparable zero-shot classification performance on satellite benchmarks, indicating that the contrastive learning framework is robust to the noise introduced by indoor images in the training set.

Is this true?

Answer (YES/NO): YES